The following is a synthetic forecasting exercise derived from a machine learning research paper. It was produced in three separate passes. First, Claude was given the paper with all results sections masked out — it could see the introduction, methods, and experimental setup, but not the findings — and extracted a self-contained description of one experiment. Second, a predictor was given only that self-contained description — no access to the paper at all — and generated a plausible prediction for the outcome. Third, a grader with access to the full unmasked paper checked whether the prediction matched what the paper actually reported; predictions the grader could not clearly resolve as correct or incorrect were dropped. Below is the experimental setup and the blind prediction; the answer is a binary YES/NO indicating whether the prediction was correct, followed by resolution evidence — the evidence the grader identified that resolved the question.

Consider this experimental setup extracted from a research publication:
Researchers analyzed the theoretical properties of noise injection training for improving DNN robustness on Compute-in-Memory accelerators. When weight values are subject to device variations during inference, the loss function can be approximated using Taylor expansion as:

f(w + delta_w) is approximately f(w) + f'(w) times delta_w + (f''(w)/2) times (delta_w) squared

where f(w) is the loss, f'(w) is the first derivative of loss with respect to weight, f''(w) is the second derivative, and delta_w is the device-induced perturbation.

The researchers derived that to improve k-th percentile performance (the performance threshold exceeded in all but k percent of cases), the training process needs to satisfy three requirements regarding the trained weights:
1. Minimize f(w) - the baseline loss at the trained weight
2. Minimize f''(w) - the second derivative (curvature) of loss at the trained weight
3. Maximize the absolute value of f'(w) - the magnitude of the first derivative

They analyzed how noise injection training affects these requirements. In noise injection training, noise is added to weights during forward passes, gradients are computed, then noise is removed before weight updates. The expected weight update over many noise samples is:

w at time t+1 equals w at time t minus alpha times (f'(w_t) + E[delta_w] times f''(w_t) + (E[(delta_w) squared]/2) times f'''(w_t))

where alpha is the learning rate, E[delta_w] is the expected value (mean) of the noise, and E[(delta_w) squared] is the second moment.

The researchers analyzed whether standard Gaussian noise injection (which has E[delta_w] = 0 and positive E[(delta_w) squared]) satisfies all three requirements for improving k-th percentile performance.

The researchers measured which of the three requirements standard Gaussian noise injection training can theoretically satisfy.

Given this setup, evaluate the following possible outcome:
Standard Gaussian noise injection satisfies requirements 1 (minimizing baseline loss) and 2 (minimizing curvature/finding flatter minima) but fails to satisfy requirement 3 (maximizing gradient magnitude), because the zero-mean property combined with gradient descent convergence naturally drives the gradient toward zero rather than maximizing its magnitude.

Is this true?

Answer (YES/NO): YES